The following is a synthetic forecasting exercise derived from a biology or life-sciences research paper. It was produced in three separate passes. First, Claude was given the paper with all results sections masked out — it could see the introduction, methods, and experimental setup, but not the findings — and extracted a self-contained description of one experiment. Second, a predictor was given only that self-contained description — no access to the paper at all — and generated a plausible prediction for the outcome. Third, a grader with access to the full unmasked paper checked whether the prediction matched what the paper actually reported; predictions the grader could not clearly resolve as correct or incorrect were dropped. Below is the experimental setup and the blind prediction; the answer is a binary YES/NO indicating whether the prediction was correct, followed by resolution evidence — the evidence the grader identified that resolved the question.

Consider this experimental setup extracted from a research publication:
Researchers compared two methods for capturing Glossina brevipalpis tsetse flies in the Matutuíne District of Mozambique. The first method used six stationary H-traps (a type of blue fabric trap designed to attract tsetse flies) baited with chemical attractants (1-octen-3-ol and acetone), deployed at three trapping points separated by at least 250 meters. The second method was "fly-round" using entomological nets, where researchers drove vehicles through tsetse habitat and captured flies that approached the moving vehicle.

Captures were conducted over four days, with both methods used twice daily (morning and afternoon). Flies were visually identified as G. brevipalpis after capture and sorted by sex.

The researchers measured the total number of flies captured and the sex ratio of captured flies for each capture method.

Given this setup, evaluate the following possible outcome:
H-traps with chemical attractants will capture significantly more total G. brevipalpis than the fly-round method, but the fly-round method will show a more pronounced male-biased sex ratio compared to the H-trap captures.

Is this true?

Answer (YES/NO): NO